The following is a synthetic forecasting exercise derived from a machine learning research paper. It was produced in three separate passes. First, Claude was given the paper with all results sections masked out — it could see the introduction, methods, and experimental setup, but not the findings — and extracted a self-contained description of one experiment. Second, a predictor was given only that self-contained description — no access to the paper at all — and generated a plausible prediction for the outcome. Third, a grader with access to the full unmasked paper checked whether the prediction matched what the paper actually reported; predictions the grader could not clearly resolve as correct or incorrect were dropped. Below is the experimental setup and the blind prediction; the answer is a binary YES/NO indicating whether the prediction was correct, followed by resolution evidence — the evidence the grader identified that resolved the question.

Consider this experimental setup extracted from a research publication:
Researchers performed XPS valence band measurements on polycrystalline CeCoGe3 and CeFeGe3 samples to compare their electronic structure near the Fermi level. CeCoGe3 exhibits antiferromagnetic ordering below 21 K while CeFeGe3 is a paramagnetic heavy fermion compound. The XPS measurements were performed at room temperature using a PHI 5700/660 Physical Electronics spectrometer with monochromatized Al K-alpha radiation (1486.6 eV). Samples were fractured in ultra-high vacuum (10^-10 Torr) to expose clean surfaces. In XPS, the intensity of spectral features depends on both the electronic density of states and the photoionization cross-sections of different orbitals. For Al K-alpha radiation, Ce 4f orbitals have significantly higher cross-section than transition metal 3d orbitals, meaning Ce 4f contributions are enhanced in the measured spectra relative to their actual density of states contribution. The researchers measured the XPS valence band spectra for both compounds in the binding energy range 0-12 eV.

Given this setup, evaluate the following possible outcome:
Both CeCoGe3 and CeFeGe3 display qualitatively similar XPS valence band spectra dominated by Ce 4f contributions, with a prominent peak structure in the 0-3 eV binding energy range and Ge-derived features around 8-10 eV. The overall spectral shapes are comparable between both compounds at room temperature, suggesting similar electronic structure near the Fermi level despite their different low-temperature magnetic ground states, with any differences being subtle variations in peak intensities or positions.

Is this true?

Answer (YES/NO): NO